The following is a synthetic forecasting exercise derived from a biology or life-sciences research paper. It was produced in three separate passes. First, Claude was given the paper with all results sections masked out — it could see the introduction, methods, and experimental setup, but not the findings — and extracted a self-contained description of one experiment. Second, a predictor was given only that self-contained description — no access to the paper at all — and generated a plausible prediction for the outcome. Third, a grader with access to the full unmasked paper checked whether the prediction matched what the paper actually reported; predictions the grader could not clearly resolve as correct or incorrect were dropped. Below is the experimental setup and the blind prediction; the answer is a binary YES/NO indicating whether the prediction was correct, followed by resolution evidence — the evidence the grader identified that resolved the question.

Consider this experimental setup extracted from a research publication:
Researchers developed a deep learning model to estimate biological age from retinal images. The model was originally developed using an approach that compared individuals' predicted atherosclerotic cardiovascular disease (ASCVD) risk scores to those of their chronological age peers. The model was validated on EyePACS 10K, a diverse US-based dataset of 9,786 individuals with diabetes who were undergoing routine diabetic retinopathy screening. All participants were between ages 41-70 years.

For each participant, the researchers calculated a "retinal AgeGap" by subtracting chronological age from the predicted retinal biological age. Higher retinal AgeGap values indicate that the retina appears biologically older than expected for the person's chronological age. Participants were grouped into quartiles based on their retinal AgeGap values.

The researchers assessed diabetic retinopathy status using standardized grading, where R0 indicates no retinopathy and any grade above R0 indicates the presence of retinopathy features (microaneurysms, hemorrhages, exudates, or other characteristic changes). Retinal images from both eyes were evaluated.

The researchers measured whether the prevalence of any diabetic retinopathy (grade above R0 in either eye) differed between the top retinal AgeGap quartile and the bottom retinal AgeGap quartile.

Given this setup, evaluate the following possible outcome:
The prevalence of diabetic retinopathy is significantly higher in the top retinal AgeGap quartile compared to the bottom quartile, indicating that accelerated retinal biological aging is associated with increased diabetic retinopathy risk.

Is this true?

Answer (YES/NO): YES